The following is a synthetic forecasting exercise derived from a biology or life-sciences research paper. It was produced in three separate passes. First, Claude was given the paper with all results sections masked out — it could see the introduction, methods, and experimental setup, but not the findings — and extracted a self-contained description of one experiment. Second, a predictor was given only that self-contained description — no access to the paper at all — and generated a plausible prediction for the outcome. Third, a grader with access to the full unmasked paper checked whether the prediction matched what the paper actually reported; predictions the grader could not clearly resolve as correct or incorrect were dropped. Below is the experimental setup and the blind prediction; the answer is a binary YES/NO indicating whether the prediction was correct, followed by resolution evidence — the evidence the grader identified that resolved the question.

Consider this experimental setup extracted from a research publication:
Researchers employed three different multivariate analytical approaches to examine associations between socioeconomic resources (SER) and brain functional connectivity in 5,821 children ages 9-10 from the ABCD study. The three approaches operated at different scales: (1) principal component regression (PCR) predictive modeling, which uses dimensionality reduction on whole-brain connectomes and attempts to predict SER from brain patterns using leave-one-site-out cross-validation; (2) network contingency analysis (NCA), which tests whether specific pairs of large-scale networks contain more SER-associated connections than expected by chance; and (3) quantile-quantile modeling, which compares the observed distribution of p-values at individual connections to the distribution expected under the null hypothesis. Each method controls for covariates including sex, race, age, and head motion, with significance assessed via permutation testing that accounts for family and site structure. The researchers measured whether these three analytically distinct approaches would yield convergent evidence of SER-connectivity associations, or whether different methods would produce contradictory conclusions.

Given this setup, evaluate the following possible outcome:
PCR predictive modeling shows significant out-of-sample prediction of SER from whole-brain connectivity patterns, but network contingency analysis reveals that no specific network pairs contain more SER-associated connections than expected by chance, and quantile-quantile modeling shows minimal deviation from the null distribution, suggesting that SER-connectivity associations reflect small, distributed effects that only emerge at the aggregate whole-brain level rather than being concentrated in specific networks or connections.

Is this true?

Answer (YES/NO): NO